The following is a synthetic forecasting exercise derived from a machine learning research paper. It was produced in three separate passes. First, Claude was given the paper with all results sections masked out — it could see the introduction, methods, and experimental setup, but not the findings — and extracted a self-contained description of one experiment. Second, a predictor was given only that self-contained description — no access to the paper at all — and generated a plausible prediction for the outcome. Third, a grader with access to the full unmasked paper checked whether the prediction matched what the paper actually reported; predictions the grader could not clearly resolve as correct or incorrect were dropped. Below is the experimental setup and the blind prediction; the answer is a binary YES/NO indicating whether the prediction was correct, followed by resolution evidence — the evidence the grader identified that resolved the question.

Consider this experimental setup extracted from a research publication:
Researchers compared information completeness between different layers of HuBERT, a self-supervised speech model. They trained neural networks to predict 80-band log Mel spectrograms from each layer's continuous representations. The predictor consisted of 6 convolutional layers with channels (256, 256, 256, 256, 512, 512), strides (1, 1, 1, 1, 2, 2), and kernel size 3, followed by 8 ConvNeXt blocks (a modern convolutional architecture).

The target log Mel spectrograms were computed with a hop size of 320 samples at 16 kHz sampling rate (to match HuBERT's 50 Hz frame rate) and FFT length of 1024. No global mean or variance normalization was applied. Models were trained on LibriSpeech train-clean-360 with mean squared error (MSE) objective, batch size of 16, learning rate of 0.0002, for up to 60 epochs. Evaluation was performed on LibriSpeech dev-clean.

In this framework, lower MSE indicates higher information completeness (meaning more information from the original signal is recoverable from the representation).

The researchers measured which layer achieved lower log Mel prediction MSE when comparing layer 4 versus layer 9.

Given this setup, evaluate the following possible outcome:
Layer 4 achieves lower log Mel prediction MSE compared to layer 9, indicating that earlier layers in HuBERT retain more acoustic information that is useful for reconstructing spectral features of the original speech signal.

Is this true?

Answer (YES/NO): YES